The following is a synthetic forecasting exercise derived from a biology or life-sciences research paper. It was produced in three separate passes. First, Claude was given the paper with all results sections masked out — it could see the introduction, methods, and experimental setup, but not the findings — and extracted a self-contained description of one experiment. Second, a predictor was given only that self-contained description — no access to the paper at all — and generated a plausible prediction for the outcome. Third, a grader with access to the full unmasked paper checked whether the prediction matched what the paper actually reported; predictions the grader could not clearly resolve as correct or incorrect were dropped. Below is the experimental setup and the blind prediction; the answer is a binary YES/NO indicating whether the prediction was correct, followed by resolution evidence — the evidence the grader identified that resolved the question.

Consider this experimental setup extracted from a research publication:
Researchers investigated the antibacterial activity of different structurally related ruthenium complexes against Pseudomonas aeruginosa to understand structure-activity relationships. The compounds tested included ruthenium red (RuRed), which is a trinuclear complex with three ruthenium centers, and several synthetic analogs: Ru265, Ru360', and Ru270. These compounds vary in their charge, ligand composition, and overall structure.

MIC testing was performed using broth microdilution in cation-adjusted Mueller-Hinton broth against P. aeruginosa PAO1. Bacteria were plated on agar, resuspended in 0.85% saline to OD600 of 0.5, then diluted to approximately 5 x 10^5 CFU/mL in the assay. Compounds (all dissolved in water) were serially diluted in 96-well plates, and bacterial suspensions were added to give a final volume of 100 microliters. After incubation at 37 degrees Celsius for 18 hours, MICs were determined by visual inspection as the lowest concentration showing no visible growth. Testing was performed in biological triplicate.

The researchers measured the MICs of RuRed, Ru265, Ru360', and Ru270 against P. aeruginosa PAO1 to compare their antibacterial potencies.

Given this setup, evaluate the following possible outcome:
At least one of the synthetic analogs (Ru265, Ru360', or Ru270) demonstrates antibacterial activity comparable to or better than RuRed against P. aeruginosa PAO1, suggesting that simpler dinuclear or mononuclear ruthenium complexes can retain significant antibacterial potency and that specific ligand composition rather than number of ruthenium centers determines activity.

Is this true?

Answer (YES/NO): NO